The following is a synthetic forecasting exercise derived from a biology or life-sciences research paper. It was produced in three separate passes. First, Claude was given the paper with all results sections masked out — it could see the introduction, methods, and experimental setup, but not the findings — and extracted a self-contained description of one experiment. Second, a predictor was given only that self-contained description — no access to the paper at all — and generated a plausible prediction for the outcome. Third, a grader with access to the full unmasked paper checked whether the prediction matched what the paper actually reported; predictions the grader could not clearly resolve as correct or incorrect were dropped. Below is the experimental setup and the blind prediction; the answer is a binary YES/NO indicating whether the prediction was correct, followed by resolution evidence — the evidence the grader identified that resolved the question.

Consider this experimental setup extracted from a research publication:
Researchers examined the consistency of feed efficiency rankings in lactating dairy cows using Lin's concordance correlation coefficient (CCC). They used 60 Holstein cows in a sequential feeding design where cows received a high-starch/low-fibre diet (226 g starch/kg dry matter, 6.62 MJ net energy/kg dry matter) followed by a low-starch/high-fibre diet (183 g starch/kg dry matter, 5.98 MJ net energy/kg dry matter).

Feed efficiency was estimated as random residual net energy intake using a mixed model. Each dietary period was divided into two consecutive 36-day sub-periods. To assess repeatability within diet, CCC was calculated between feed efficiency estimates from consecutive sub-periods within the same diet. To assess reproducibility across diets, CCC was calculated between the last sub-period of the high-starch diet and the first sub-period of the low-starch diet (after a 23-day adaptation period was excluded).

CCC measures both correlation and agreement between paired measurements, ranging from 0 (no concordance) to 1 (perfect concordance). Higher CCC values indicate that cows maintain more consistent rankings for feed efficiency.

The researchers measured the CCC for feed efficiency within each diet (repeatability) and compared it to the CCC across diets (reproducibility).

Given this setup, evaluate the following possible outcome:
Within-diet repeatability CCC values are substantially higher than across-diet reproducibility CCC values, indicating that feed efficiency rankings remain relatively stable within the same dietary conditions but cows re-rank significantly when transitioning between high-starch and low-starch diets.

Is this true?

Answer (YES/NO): NO